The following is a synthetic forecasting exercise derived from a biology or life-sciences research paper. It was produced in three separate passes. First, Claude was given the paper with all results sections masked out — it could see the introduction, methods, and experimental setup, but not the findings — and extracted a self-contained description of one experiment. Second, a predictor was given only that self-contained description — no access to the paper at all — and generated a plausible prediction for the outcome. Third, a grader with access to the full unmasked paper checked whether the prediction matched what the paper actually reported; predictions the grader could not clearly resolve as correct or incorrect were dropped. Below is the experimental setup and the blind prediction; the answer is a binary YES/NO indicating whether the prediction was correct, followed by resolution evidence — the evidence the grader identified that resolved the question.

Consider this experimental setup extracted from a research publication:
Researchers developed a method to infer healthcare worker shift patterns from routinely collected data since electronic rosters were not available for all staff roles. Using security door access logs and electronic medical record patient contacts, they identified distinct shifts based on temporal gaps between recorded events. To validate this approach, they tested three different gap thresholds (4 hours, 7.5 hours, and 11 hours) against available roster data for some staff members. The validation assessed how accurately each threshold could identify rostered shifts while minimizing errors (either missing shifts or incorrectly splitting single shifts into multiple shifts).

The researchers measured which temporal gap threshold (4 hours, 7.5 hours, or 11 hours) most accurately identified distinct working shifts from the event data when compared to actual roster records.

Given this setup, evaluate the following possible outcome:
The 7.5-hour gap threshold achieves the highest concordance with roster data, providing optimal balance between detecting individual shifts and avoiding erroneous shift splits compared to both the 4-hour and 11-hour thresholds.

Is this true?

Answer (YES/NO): YES